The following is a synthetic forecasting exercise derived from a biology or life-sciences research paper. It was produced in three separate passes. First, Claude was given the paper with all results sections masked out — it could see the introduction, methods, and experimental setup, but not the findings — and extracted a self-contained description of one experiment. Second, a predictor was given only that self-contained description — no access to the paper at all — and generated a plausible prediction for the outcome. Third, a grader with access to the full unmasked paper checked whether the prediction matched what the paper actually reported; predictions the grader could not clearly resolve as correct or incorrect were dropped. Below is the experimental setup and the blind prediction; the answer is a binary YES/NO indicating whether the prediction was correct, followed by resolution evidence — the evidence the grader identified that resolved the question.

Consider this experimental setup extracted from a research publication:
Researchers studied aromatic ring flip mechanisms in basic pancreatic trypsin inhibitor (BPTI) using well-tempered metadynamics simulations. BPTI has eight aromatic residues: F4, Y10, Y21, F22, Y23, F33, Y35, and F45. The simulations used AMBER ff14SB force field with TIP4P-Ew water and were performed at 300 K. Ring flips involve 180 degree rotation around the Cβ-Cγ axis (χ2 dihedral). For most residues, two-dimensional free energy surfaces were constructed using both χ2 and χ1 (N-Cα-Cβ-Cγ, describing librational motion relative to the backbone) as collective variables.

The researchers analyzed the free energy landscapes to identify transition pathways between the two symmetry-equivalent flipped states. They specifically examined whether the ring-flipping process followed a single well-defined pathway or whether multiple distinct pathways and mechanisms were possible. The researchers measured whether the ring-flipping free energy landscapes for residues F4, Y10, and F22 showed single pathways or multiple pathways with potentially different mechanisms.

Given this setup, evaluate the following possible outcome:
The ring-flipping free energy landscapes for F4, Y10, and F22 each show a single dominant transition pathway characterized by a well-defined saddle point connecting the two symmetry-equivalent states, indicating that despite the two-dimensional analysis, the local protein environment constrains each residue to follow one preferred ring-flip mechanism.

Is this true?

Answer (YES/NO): NO